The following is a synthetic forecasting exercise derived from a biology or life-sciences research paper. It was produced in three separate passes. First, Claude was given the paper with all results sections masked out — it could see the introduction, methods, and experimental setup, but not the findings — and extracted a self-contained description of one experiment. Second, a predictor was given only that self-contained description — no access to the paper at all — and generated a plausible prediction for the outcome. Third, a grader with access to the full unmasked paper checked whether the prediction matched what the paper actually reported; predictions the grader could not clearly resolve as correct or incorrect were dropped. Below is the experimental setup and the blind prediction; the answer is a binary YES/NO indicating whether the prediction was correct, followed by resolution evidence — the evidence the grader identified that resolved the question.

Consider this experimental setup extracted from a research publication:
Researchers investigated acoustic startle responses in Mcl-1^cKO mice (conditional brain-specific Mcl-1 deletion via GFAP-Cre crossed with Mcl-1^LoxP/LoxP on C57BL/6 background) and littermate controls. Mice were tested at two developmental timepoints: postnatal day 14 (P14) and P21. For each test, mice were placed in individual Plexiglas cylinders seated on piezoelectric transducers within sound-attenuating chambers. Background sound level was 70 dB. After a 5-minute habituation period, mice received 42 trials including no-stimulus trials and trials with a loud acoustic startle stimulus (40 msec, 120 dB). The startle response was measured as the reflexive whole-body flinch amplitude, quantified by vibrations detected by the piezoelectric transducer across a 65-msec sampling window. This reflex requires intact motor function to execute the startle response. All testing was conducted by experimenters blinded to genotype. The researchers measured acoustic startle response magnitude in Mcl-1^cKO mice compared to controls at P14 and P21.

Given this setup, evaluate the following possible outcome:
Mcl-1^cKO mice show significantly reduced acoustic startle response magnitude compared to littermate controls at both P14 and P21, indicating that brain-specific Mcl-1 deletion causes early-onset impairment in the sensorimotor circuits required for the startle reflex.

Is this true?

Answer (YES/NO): NO